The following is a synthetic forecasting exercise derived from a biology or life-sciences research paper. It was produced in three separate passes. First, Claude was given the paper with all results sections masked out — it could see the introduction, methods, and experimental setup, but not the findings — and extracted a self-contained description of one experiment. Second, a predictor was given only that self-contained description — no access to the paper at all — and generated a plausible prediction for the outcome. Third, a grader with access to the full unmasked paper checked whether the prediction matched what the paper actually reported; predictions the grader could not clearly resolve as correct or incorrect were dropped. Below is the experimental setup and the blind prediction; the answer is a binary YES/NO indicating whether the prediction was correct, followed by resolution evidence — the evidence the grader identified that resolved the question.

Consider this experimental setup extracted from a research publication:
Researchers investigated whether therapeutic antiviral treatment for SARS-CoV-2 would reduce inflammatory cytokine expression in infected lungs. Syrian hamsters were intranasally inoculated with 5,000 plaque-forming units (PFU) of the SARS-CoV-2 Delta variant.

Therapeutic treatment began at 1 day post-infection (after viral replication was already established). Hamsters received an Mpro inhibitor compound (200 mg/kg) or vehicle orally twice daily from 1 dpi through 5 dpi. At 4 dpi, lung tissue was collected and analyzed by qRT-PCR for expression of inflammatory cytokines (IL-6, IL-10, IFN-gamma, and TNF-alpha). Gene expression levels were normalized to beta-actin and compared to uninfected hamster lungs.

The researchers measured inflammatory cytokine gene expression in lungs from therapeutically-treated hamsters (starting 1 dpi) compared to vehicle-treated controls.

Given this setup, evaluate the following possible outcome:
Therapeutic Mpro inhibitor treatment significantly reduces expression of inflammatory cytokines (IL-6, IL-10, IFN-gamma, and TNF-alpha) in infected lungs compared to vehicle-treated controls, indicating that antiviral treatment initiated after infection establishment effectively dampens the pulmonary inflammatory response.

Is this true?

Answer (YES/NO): NO